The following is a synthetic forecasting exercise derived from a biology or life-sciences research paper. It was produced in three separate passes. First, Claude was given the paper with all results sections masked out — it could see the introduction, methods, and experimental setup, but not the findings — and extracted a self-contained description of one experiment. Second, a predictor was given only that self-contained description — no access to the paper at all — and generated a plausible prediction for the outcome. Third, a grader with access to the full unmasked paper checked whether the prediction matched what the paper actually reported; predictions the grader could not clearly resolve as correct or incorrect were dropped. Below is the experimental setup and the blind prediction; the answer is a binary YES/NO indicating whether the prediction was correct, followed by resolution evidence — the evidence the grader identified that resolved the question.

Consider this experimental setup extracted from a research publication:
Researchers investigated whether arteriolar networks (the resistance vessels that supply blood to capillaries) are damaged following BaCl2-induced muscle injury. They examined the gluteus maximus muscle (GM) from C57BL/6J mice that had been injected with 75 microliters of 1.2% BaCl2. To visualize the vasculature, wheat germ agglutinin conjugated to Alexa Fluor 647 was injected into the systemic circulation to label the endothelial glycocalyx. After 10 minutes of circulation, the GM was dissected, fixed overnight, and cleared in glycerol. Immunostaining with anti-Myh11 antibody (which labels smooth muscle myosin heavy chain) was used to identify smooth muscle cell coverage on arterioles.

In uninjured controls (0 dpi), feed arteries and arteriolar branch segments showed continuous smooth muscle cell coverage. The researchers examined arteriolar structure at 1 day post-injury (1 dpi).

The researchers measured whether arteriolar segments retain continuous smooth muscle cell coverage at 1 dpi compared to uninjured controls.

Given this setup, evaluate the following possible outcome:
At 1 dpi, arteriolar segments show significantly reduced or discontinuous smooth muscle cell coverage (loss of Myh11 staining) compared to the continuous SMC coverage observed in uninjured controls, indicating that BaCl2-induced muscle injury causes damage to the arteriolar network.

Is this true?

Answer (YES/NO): NO